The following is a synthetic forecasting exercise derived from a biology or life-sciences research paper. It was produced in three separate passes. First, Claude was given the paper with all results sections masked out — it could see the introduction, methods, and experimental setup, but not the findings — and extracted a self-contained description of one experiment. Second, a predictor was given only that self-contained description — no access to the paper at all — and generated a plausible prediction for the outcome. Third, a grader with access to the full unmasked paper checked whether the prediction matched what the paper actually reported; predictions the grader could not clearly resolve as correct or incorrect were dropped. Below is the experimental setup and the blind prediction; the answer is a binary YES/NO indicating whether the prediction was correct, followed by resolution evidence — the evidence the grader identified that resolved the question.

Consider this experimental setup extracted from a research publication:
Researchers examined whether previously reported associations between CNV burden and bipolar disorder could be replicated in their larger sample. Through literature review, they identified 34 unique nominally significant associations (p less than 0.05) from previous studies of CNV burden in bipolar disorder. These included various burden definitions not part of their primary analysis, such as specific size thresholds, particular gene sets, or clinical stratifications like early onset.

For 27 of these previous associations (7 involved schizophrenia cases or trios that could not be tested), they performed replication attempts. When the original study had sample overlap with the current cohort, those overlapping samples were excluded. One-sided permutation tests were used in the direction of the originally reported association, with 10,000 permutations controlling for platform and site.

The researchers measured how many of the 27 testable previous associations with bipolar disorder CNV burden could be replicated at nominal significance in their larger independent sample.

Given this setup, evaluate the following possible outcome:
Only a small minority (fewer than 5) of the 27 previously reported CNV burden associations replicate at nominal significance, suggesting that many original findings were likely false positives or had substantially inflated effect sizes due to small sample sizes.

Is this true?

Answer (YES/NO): YES